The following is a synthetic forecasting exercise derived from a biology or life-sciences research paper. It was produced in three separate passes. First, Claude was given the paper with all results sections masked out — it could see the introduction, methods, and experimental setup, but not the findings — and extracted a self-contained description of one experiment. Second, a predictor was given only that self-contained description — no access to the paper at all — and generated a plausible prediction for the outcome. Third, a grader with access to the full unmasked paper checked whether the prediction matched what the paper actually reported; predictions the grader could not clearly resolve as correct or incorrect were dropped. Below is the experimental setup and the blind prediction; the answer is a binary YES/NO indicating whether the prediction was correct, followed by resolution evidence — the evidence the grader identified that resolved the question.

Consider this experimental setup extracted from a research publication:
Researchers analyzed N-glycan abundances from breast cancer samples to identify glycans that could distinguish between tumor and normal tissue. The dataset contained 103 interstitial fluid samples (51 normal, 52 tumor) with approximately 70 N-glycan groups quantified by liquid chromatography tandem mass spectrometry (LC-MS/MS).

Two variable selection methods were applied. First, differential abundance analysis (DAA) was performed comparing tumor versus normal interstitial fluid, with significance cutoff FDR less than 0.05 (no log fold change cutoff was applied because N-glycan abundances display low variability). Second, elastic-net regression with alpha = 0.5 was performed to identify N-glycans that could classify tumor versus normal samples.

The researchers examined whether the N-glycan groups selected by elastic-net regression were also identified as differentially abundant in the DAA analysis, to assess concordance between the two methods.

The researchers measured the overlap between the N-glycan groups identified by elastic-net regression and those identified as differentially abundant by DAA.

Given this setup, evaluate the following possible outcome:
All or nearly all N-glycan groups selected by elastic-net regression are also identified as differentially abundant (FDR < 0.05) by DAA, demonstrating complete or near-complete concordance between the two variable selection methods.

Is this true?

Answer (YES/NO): YES